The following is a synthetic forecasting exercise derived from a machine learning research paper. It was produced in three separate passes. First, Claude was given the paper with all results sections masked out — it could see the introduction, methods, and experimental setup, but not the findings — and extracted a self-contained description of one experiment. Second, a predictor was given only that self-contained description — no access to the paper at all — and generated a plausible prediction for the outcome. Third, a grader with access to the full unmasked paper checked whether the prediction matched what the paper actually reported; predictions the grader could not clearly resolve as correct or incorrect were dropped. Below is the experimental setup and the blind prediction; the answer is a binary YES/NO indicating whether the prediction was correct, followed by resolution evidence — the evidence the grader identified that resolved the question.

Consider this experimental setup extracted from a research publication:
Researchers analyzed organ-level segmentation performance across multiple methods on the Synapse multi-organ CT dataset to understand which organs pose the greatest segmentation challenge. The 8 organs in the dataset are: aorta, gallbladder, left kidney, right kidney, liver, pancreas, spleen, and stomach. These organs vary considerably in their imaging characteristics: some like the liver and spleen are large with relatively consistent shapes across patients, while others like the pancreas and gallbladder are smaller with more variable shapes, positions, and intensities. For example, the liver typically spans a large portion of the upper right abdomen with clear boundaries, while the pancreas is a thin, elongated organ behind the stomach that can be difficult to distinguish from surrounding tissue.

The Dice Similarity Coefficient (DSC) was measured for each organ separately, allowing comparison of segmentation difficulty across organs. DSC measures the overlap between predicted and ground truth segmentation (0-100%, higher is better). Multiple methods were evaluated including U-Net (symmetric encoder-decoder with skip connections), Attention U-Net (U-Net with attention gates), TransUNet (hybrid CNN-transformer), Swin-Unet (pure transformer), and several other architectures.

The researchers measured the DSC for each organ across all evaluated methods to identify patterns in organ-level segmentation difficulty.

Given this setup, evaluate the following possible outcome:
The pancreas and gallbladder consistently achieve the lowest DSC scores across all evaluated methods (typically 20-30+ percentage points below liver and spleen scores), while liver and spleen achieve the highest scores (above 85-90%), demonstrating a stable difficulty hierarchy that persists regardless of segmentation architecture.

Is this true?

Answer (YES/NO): YES